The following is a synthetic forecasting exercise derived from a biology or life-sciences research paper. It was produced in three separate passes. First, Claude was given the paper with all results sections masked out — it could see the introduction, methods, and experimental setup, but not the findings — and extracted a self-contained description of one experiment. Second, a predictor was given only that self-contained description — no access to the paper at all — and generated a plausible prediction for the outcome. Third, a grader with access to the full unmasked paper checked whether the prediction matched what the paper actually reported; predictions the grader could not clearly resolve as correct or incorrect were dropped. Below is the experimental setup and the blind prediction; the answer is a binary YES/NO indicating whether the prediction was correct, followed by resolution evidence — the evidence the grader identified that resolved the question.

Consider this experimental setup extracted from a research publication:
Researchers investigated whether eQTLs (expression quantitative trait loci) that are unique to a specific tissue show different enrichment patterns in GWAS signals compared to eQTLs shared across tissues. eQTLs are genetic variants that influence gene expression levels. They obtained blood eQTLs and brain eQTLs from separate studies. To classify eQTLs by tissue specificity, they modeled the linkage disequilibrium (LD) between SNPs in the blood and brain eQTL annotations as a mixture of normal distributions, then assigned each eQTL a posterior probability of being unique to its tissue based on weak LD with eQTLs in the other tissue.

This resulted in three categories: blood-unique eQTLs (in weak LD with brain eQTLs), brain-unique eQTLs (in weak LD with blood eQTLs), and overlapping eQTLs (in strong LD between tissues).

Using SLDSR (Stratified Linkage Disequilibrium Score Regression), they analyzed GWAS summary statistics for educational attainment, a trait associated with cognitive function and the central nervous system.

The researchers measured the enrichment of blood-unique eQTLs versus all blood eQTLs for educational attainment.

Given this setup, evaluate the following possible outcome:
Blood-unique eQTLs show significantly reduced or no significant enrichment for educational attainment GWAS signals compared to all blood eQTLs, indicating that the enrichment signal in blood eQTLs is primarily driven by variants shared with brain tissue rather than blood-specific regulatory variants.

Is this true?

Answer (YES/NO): YES